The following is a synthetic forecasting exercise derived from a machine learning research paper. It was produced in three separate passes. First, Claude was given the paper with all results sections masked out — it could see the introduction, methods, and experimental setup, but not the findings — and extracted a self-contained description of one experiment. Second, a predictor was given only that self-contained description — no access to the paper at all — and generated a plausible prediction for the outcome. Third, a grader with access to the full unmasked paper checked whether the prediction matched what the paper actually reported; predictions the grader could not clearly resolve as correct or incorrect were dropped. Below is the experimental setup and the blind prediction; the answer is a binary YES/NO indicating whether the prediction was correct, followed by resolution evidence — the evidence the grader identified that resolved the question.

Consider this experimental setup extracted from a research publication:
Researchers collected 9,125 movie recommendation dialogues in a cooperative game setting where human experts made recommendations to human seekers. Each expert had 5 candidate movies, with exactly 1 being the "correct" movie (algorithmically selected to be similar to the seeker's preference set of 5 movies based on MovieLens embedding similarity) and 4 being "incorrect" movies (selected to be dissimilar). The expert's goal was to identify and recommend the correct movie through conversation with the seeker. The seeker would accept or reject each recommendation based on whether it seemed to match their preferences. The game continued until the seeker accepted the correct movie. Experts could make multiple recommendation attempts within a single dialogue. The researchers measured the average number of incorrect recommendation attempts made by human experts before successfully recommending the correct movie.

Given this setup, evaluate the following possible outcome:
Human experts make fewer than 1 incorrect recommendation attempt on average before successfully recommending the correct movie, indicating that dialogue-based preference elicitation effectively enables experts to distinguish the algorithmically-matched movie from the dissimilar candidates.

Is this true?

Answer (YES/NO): NO